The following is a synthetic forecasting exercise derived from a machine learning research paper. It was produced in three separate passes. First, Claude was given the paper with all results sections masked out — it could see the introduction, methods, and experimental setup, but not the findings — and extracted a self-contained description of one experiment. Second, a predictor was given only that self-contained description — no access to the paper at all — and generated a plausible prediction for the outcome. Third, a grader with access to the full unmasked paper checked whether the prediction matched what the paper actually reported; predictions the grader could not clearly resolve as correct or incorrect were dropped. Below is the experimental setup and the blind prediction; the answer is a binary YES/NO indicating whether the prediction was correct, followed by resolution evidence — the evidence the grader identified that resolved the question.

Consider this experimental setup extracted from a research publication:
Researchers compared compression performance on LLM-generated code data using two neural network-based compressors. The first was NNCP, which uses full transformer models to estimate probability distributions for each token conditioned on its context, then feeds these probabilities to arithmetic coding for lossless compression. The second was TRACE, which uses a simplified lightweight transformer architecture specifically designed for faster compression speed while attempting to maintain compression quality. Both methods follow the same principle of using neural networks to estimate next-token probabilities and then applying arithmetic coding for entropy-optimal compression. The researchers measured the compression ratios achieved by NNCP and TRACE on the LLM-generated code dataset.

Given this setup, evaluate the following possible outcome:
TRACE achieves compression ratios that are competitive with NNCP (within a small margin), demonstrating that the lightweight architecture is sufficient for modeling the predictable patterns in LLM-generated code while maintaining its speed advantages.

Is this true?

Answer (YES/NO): NO